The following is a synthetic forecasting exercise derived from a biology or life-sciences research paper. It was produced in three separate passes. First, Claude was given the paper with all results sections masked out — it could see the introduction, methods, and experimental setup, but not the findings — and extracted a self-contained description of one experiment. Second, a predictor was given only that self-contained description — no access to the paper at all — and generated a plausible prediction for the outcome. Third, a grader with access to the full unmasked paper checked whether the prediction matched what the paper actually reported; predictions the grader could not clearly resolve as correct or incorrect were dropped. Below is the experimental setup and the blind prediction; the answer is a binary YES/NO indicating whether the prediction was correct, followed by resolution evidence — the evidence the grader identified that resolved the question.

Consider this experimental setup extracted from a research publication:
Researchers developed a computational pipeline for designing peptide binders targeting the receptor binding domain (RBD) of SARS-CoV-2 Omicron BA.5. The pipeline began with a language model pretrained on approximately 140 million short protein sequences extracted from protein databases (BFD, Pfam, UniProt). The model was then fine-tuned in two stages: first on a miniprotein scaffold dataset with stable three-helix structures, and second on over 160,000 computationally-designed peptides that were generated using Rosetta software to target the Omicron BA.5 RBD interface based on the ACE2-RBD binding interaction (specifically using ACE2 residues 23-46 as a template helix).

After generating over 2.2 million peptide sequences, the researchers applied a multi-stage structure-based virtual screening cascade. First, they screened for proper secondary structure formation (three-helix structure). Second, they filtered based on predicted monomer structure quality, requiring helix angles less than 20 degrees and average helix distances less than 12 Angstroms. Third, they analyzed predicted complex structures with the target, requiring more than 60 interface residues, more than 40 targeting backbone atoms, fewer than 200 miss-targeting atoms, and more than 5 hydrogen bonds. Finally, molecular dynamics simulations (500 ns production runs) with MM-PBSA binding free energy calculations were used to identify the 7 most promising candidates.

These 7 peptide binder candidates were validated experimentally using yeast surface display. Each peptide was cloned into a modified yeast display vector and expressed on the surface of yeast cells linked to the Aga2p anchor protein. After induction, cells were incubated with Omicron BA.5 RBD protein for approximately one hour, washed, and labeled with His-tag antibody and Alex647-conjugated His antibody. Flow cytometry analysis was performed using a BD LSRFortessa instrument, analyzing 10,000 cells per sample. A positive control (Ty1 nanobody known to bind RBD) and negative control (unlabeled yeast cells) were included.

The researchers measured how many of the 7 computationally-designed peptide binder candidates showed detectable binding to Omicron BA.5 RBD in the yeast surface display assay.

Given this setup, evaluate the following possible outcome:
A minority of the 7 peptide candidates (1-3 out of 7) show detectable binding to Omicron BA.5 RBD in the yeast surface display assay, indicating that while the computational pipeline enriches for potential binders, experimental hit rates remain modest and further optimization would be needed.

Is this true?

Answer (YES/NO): YES